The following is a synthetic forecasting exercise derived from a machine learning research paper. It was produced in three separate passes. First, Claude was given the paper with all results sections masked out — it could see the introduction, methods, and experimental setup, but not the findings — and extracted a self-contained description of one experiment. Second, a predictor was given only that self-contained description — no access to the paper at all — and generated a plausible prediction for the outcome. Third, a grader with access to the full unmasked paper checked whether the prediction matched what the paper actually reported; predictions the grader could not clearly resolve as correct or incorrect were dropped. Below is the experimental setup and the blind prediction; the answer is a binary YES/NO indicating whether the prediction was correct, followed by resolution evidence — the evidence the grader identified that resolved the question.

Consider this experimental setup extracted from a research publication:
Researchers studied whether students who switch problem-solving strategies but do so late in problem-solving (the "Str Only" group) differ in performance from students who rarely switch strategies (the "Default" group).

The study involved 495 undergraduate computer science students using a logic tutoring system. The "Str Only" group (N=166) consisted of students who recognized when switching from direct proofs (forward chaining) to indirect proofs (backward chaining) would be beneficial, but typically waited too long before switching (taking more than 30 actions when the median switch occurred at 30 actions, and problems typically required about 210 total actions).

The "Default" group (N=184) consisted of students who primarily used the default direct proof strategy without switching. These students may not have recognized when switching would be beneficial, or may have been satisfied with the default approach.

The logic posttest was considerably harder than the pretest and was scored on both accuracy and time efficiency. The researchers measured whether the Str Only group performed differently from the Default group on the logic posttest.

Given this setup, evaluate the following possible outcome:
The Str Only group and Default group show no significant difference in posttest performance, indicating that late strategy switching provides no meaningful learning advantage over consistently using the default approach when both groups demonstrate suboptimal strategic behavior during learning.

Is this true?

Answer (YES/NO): NO